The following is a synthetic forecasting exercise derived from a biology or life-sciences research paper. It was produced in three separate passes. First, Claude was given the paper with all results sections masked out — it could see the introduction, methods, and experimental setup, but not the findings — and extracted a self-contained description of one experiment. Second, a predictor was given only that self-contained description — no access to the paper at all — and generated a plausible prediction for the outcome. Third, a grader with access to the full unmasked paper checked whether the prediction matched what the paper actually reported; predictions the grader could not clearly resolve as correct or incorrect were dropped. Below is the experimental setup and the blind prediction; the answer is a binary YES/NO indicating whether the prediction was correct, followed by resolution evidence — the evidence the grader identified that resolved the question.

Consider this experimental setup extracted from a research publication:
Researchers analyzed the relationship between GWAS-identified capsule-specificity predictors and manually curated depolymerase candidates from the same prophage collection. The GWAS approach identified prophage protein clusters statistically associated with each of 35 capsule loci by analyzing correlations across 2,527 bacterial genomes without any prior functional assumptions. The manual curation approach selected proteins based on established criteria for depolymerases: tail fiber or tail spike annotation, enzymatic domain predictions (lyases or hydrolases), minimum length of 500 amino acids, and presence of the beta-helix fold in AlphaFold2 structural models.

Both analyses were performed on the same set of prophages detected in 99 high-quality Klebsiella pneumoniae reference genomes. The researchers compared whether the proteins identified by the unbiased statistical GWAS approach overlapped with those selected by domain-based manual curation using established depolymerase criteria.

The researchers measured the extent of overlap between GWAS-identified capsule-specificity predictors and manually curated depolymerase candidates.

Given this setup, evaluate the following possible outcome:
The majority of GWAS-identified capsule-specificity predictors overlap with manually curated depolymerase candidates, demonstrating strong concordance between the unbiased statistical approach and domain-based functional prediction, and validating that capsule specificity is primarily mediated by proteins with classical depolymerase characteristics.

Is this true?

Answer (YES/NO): NO